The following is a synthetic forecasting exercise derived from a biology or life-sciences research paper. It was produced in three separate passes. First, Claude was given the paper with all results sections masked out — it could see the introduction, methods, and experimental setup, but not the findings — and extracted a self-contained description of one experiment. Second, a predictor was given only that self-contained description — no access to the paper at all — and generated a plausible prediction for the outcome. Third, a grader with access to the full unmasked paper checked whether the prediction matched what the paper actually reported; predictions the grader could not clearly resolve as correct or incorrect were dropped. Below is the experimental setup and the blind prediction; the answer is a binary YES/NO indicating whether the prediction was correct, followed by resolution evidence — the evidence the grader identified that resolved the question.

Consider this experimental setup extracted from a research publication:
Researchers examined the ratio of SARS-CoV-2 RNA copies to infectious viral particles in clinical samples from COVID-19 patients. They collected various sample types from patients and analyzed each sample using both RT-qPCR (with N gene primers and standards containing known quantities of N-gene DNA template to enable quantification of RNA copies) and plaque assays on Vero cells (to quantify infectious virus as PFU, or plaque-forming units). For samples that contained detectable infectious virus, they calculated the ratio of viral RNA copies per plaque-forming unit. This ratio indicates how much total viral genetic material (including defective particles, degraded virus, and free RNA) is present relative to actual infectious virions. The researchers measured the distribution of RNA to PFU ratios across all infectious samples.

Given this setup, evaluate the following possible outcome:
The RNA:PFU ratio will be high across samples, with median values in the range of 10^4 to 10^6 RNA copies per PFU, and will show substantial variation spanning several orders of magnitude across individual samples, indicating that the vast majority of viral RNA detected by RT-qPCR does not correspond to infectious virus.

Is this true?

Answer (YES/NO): YES